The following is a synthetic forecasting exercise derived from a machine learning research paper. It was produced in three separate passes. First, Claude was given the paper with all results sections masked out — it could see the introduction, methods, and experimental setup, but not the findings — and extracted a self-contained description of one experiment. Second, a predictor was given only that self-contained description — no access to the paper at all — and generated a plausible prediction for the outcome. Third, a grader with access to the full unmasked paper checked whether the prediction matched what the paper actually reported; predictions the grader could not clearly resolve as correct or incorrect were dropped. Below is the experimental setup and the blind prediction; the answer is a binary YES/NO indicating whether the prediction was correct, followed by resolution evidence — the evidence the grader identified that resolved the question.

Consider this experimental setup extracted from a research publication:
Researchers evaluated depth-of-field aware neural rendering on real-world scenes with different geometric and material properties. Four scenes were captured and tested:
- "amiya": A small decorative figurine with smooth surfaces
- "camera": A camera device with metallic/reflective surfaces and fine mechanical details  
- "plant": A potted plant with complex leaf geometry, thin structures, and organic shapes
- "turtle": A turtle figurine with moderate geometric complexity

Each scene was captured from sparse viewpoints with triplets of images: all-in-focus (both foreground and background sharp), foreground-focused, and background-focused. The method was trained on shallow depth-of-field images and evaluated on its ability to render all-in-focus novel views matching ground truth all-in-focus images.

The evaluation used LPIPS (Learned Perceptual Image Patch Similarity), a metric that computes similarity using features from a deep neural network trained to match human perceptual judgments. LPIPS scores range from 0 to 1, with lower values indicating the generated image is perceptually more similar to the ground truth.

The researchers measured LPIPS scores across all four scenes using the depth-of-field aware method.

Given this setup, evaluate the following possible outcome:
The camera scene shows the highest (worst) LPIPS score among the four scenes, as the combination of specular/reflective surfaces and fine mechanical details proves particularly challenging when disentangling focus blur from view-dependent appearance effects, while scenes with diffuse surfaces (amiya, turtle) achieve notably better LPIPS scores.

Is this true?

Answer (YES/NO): NO